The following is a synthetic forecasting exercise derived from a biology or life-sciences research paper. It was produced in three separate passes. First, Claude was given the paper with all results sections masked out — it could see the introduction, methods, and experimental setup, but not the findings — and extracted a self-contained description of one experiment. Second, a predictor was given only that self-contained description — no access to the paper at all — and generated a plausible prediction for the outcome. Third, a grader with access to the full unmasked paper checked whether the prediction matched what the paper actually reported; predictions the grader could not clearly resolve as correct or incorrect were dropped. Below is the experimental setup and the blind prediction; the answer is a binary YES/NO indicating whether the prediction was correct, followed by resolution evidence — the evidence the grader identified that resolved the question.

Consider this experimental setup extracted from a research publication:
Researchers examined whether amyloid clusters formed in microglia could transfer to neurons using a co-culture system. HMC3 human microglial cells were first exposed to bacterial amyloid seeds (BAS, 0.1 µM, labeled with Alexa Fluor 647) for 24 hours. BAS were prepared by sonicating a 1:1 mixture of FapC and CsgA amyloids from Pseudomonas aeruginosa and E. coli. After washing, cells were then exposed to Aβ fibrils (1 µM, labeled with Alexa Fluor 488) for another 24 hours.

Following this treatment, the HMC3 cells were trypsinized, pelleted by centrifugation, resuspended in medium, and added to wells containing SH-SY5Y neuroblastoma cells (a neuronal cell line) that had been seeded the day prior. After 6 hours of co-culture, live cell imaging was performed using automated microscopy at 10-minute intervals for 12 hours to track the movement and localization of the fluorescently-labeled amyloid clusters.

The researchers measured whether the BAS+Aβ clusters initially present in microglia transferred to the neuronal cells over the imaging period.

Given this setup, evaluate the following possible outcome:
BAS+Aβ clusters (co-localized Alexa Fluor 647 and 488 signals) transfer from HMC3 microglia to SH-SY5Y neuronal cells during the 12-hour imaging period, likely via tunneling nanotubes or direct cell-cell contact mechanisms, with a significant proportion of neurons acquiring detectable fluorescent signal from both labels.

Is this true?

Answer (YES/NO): NO